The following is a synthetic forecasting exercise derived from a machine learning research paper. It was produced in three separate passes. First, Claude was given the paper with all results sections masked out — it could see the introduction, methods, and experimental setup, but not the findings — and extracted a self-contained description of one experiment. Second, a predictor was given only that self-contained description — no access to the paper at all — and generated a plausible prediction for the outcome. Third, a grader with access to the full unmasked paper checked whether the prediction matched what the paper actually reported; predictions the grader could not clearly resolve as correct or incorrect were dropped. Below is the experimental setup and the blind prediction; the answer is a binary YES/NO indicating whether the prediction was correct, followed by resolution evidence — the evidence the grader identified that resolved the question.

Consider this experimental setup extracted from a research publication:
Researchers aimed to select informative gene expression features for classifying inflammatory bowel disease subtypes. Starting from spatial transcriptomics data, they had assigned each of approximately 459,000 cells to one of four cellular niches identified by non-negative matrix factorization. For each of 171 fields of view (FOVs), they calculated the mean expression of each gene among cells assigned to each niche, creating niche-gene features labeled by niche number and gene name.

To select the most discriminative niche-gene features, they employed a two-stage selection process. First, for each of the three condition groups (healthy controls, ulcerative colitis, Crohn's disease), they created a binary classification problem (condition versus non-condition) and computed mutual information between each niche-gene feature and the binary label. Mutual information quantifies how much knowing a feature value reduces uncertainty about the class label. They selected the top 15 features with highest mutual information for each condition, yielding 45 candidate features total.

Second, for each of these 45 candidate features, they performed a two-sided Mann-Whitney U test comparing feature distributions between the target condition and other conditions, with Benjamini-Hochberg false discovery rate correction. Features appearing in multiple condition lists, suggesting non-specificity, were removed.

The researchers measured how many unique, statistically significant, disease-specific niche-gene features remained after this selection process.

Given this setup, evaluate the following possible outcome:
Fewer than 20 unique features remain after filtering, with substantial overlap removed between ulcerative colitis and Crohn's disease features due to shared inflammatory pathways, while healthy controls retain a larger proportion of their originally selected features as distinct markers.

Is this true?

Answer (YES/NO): NO